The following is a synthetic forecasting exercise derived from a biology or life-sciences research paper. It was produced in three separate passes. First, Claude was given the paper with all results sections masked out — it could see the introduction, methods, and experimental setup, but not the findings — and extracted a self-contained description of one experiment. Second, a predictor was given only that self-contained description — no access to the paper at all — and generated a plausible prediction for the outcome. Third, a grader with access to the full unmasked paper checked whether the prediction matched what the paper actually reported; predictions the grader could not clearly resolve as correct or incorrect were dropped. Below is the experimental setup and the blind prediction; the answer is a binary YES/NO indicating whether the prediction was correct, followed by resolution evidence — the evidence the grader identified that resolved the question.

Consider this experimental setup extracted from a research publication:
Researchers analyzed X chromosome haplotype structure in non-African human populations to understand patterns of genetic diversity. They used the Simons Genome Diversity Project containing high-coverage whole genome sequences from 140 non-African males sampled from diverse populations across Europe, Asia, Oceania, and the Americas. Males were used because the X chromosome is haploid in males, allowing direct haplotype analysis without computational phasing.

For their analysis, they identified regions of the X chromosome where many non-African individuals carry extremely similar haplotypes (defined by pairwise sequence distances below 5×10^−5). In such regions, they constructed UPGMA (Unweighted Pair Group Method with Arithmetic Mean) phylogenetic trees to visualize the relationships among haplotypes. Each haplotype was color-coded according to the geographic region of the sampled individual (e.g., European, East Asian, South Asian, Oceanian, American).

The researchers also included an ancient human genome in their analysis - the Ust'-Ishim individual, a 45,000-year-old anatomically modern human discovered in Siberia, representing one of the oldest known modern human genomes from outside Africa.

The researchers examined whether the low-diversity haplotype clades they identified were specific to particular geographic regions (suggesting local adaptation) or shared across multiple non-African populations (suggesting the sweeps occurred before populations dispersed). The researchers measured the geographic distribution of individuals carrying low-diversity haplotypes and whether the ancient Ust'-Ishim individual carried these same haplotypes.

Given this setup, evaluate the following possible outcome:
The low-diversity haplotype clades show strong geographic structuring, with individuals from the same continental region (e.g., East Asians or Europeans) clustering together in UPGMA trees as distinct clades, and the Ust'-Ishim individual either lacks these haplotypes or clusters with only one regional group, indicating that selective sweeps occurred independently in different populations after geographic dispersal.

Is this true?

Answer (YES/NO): NO